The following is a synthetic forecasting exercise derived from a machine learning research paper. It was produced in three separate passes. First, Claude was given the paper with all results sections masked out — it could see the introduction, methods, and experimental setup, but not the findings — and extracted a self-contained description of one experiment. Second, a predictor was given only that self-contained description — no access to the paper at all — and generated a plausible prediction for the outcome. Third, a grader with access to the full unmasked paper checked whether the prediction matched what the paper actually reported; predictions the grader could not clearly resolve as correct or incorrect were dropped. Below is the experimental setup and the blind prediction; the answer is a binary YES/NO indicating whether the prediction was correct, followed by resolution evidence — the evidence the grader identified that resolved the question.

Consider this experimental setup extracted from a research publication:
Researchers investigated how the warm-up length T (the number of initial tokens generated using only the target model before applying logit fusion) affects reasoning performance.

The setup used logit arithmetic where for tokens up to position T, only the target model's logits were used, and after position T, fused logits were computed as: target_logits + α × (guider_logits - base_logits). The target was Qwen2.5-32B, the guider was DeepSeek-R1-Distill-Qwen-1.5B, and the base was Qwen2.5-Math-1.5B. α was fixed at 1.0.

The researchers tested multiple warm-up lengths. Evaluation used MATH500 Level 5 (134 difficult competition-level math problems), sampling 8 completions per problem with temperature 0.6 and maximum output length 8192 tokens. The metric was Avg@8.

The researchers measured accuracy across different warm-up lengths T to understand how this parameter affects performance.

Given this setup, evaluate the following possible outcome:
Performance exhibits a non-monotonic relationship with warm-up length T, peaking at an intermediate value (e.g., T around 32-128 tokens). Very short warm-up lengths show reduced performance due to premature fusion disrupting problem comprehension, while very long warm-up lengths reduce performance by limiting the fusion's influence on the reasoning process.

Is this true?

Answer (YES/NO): YES